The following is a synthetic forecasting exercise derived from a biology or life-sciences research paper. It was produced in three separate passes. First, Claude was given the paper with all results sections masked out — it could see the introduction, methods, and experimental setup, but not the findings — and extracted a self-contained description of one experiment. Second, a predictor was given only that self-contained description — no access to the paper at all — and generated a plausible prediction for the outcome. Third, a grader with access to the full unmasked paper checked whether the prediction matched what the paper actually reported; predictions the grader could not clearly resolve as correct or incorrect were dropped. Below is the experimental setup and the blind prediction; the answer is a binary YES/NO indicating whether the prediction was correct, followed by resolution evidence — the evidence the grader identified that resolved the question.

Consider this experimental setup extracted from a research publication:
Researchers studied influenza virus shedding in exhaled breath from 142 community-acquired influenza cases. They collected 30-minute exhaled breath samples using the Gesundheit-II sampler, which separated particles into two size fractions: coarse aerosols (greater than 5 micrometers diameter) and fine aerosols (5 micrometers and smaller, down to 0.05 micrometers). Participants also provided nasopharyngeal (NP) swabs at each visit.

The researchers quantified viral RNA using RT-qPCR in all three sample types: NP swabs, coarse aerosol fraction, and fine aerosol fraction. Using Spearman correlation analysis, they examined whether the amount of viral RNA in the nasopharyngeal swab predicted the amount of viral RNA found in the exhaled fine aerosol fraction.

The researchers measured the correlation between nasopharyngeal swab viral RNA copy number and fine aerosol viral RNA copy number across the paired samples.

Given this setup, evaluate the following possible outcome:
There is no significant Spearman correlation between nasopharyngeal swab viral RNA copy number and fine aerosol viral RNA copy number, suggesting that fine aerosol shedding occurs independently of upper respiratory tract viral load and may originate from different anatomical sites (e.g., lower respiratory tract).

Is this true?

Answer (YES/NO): YES